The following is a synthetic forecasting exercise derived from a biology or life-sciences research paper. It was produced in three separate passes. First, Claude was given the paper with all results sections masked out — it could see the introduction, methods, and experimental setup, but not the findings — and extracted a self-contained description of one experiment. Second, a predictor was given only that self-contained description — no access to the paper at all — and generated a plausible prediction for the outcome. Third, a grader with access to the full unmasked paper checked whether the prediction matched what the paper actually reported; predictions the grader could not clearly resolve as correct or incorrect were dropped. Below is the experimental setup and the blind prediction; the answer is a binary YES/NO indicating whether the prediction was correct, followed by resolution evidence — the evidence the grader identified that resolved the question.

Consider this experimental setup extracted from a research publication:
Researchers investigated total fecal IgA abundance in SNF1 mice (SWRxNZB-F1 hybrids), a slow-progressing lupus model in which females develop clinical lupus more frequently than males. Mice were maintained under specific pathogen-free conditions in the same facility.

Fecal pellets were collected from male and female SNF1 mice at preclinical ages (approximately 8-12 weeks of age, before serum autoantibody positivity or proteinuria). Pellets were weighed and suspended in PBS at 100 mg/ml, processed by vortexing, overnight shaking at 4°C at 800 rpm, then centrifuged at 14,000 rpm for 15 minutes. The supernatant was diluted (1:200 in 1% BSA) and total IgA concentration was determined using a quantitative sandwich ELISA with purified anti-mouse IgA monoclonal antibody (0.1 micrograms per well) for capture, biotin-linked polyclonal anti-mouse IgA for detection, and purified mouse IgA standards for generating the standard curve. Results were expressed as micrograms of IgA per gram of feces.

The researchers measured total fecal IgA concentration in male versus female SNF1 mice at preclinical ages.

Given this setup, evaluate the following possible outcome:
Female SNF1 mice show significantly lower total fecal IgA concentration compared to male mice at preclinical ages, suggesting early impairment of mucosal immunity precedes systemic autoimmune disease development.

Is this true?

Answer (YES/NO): NO